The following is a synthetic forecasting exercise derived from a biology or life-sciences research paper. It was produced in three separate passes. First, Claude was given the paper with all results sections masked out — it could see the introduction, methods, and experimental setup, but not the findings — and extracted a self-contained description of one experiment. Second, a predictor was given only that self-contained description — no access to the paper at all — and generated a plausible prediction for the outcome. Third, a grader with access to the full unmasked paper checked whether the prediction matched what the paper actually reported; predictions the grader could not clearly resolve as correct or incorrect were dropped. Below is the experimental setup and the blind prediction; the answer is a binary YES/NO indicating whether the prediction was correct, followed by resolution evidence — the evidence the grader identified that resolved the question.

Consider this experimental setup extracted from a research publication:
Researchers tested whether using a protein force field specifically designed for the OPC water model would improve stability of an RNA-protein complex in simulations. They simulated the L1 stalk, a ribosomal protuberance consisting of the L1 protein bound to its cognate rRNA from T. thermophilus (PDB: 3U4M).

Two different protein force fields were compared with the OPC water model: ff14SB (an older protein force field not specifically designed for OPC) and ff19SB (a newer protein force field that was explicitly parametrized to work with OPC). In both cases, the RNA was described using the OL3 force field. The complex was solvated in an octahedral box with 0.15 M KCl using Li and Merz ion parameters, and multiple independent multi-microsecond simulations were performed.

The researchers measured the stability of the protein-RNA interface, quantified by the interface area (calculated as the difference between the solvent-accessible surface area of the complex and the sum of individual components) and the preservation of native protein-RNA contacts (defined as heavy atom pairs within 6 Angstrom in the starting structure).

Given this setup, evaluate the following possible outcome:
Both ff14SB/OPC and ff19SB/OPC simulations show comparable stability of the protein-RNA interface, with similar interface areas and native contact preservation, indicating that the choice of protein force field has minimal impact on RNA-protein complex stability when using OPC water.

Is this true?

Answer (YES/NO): YES